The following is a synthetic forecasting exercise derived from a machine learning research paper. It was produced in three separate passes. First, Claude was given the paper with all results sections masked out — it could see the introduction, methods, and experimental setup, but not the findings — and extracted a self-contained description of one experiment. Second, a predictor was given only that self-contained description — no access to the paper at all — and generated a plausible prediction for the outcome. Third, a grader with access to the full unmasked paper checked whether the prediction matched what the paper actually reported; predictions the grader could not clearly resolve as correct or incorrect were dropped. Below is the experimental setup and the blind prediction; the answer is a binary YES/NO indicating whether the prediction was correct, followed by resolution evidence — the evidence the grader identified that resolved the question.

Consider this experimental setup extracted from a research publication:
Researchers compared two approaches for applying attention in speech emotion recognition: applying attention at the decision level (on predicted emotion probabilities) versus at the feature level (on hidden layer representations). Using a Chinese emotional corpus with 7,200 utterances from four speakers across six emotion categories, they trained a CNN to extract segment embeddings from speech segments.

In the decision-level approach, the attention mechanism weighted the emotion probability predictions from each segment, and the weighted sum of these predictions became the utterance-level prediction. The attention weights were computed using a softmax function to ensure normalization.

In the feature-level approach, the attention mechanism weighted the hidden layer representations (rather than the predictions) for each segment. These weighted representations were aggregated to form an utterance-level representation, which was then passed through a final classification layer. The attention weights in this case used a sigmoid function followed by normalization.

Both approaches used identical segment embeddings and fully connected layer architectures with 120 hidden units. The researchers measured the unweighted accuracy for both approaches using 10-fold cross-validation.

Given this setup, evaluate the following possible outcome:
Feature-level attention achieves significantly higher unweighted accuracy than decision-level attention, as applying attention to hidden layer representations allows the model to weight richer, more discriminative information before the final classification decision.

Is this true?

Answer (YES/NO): YES